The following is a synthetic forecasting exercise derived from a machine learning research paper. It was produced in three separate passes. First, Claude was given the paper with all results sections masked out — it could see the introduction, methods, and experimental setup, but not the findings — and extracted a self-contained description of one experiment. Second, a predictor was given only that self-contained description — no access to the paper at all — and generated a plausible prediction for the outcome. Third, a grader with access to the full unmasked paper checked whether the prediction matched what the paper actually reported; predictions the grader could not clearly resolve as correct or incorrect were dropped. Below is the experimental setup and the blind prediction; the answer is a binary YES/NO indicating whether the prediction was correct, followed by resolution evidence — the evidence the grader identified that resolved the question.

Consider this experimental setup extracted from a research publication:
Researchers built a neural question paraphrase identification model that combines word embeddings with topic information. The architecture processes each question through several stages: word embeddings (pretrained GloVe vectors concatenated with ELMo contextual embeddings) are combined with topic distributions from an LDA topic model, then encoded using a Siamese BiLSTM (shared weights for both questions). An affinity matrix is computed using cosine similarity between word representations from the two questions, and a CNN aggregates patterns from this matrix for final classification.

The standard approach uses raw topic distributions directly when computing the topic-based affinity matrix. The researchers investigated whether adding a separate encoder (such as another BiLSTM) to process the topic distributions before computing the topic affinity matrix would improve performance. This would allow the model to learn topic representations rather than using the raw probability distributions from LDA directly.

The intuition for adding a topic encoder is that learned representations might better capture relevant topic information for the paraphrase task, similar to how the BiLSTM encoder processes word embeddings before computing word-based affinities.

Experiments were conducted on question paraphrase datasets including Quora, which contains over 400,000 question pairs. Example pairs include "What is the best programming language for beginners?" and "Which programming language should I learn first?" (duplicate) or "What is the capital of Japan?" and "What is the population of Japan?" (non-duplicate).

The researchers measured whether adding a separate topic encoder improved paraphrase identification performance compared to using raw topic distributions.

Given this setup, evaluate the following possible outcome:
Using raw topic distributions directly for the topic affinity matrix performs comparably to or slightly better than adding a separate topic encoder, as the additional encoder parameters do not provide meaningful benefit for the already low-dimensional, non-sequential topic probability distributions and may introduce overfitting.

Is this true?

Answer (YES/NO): YES